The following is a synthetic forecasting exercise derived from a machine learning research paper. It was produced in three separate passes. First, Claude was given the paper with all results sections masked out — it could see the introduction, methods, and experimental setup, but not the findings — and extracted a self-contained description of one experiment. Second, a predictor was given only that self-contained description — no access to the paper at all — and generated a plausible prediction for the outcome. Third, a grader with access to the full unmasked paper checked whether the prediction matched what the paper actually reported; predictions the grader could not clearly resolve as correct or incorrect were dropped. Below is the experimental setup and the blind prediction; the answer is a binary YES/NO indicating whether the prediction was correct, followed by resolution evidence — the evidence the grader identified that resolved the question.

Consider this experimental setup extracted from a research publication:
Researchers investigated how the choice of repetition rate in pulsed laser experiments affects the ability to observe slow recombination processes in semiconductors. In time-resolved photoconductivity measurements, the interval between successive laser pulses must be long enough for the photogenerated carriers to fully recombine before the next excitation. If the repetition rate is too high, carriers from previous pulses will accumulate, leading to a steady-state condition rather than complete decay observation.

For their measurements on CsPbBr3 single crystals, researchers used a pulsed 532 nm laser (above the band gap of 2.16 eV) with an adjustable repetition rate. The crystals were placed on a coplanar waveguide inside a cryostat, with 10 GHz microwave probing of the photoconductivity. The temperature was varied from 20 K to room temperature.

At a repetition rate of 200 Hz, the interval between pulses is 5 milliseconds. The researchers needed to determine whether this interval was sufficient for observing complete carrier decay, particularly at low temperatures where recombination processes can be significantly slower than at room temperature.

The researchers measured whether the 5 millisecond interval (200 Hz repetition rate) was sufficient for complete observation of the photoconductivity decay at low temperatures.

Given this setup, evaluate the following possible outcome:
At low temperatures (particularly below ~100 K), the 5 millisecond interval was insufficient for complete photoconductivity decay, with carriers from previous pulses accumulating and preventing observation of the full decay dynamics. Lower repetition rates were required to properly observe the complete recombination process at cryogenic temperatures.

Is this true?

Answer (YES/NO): NO